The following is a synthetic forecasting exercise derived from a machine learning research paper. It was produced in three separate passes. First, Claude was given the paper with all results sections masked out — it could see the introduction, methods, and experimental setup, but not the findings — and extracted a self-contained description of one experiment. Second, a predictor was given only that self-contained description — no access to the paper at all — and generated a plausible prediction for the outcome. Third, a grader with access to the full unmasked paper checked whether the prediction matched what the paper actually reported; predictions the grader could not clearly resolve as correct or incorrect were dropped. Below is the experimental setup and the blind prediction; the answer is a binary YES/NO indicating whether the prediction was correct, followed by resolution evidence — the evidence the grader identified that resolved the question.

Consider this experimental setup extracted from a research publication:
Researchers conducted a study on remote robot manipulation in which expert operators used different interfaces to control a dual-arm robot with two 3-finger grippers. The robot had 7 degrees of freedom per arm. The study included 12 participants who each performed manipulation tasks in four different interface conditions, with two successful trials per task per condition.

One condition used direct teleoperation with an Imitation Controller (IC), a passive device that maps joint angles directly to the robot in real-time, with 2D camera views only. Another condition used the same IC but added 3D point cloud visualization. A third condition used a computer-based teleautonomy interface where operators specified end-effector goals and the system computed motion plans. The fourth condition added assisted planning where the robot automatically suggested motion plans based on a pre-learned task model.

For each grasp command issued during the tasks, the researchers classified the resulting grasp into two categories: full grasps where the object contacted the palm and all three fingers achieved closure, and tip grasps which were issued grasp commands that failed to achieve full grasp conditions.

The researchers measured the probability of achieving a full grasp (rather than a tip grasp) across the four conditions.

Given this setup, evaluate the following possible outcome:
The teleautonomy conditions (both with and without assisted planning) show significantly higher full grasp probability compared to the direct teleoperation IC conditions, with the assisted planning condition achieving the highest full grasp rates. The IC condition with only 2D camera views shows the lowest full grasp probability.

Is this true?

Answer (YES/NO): NO